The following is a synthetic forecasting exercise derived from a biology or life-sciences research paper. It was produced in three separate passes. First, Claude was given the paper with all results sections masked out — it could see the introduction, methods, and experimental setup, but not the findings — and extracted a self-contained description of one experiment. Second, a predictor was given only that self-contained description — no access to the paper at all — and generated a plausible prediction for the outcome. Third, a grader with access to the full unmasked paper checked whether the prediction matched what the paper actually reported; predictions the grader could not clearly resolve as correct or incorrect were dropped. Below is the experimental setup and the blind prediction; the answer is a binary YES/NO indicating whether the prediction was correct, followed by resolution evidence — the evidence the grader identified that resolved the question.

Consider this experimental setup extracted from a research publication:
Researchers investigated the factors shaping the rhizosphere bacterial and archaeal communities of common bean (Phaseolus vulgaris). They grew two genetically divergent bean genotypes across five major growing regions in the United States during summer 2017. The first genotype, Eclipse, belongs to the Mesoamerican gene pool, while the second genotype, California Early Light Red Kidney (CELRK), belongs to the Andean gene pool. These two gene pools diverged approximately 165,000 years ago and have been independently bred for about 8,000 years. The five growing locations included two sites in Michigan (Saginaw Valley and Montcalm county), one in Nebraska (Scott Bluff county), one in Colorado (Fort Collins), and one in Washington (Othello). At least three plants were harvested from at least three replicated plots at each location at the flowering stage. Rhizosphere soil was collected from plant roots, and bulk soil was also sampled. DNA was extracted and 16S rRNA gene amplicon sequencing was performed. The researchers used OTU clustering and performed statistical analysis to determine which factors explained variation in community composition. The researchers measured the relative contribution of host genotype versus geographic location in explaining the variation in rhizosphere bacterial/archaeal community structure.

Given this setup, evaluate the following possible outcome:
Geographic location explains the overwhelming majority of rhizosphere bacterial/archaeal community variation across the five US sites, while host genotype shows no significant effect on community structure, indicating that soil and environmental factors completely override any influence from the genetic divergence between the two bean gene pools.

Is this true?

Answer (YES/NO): NO